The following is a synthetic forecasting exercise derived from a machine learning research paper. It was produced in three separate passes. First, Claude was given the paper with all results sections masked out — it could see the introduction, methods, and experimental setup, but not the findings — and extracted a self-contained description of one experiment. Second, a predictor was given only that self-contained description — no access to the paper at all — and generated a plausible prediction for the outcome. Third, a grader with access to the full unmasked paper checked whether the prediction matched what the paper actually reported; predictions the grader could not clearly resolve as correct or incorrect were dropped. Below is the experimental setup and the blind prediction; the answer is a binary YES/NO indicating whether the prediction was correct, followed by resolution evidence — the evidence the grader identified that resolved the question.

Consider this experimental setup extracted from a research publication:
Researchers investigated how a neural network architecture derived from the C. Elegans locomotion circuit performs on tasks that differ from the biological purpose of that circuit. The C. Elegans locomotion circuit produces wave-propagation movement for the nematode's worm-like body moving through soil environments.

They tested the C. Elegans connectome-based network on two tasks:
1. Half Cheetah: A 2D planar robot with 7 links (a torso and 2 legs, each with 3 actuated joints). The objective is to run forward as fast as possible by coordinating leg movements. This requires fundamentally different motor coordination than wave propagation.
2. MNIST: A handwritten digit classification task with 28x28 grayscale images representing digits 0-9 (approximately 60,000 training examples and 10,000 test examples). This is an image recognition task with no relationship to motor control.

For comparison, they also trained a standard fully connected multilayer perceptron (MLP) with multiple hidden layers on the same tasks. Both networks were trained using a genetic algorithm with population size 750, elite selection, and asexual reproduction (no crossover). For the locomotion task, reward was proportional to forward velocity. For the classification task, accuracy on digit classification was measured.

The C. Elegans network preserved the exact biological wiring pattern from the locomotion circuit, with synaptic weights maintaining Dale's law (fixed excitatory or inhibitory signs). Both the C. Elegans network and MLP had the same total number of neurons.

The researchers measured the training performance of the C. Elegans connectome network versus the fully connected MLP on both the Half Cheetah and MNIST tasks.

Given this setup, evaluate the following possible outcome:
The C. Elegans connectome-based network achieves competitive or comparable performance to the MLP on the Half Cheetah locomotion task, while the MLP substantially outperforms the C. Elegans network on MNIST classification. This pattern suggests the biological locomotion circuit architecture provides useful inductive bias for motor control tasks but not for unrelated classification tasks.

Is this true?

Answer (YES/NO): NO